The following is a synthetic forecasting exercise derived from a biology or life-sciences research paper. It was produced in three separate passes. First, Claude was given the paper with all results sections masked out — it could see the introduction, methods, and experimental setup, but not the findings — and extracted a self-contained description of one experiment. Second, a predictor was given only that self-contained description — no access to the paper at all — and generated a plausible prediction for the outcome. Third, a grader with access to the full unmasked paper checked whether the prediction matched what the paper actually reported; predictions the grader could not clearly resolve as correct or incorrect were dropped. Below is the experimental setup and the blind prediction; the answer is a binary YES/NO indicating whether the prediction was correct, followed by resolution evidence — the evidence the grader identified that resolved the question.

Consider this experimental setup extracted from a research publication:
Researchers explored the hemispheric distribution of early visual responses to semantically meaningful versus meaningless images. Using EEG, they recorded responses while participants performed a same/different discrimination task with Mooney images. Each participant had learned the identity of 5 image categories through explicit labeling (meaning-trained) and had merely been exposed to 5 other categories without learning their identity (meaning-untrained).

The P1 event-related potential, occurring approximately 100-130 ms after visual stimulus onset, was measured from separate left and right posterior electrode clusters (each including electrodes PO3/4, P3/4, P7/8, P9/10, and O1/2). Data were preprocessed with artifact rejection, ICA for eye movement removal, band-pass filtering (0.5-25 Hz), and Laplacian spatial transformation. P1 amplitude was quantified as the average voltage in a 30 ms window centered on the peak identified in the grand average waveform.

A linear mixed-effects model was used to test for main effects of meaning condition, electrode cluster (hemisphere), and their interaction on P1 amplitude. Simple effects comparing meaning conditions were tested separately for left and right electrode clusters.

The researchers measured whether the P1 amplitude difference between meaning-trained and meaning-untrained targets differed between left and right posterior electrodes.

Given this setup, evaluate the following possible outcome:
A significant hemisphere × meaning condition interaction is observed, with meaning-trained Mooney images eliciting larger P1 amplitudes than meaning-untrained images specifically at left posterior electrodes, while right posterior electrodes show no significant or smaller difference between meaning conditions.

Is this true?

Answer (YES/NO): NO